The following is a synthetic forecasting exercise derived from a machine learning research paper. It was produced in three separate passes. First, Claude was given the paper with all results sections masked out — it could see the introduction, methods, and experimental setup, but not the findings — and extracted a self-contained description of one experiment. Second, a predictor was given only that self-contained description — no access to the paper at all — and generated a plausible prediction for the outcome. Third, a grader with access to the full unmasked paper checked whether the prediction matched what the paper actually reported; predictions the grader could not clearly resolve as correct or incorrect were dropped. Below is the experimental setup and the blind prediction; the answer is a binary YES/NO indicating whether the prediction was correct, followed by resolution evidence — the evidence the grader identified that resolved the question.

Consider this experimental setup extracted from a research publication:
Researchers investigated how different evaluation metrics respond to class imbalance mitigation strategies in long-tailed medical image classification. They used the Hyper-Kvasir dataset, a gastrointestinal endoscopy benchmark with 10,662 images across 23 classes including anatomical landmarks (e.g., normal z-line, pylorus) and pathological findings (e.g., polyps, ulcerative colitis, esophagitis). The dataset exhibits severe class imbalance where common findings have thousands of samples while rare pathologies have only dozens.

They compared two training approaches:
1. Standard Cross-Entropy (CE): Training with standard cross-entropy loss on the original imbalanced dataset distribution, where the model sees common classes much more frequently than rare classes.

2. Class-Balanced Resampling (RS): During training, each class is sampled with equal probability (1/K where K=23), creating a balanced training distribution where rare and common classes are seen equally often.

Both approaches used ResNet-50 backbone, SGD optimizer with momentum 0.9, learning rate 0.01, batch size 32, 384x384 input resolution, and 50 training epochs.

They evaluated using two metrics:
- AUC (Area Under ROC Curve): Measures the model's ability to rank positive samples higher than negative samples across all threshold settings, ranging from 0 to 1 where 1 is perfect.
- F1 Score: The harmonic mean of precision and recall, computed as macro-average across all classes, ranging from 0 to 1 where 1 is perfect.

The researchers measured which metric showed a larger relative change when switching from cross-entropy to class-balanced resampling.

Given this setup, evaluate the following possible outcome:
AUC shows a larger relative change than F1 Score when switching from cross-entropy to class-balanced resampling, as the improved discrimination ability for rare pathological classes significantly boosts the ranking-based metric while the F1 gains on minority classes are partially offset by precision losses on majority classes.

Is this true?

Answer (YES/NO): NO